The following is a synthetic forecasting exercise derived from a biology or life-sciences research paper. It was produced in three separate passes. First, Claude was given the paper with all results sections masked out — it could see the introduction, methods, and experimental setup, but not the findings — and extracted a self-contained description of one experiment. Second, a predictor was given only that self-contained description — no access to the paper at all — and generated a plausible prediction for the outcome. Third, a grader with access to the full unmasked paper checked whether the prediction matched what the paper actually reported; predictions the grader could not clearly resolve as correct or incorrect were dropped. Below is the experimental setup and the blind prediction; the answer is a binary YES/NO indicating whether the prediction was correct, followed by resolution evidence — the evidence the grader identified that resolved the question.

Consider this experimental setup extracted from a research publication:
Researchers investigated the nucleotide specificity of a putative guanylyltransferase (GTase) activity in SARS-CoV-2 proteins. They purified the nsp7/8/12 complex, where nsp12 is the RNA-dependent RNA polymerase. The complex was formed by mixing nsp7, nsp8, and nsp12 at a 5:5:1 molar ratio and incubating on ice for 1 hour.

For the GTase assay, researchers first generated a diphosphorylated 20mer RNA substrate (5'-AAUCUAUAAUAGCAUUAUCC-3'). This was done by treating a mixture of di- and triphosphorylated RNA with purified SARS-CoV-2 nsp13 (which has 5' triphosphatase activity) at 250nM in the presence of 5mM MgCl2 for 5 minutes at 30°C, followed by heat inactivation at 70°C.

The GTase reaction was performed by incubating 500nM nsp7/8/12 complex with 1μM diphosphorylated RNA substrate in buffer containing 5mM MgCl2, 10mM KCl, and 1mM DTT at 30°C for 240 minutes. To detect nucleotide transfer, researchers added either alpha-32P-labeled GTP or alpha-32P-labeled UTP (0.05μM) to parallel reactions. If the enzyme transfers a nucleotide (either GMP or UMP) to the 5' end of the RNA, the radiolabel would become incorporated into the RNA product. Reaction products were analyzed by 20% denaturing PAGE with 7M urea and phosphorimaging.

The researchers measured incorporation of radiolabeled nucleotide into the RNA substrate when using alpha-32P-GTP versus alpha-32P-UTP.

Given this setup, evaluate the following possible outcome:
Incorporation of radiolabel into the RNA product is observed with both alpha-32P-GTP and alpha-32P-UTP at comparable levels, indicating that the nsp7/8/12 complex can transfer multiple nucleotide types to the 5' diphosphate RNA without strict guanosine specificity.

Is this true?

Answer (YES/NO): NO